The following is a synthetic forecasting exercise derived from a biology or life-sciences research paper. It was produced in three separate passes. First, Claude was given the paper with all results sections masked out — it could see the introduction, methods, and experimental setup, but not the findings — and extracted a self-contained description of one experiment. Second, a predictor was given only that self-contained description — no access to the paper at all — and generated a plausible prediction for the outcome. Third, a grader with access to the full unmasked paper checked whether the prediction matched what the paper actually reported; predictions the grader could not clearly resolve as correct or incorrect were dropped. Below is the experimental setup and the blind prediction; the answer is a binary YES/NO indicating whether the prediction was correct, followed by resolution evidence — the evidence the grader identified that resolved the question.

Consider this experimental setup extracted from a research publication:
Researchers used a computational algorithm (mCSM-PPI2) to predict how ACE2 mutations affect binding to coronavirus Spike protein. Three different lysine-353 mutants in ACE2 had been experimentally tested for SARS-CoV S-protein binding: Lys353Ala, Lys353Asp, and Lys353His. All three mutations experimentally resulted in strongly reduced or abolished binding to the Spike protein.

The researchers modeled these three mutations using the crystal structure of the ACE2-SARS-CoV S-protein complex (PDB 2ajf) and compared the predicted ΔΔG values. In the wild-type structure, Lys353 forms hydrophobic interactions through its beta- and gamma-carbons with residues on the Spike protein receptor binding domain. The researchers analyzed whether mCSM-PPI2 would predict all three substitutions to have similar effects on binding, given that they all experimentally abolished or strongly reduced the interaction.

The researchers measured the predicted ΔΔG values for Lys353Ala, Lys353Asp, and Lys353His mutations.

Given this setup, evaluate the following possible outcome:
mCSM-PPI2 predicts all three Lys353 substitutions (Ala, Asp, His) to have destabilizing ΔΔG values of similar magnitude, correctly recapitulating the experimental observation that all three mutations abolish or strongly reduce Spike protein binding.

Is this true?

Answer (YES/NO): NO